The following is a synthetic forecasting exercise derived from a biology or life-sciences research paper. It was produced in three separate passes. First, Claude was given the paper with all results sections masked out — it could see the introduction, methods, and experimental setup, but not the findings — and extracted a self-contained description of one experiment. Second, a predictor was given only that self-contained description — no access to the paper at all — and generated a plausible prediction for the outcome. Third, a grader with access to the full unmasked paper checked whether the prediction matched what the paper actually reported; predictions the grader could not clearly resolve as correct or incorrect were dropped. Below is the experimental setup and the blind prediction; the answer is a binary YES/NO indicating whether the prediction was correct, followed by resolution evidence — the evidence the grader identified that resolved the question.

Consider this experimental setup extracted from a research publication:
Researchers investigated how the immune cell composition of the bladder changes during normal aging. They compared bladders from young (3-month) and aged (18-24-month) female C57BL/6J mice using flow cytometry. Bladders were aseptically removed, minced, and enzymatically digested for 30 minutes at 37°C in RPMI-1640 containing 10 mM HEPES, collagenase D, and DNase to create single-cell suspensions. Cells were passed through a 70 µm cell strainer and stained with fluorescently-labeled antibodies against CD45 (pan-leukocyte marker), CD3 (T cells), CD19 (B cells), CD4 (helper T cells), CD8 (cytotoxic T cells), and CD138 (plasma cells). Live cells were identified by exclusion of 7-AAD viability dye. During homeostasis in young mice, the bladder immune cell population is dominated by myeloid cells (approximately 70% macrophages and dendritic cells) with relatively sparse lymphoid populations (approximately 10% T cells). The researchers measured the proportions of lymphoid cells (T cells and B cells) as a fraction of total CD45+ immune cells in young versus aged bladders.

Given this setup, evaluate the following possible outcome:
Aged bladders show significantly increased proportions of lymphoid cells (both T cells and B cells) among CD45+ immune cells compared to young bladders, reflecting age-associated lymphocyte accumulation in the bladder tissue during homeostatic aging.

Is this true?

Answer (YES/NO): YES